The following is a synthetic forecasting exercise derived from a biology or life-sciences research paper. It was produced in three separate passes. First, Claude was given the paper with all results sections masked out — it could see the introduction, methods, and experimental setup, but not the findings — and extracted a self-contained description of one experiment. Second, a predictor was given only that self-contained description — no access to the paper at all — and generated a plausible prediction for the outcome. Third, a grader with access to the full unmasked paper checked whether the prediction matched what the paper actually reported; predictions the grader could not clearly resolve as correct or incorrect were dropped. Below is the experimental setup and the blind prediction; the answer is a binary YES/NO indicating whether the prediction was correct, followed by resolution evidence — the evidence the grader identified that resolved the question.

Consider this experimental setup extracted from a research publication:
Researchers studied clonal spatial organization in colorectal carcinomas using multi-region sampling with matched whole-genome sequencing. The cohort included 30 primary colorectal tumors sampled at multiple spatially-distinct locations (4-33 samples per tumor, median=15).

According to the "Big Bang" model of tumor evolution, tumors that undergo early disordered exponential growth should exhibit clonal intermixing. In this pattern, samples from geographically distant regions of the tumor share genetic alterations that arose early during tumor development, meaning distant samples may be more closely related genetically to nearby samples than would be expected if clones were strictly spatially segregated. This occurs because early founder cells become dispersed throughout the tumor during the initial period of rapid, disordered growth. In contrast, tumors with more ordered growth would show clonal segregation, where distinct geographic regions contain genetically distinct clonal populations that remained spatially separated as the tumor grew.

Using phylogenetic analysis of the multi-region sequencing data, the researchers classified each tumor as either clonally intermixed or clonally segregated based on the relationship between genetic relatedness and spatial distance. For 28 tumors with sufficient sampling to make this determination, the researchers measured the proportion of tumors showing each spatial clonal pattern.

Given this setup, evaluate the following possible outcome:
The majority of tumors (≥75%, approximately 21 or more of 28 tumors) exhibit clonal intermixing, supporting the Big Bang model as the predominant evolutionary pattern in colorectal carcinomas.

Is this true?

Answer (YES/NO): NO